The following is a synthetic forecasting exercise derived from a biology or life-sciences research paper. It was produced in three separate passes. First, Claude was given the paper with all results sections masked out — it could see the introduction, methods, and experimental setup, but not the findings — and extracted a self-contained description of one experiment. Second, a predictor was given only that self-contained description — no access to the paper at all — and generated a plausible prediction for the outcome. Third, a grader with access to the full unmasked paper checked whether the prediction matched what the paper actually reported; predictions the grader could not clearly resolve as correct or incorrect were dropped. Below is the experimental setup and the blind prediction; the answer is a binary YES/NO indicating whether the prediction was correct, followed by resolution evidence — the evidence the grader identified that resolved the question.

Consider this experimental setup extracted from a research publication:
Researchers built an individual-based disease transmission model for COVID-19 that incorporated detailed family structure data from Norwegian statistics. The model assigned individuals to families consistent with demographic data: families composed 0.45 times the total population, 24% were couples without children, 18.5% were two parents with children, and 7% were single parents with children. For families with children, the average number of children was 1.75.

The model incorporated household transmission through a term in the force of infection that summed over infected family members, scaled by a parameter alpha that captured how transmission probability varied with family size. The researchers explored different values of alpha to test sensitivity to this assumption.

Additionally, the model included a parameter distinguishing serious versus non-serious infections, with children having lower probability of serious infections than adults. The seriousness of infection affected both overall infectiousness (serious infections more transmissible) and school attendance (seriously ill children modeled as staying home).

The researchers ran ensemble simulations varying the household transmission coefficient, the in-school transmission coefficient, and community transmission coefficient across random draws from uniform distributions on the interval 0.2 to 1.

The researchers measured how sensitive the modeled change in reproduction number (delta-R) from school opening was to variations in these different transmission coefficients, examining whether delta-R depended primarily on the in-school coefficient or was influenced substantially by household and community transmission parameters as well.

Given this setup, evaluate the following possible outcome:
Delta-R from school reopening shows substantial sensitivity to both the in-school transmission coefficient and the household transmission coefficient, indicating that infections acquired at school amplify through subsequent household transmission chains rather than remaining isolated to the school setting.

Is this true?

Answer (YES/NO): NO